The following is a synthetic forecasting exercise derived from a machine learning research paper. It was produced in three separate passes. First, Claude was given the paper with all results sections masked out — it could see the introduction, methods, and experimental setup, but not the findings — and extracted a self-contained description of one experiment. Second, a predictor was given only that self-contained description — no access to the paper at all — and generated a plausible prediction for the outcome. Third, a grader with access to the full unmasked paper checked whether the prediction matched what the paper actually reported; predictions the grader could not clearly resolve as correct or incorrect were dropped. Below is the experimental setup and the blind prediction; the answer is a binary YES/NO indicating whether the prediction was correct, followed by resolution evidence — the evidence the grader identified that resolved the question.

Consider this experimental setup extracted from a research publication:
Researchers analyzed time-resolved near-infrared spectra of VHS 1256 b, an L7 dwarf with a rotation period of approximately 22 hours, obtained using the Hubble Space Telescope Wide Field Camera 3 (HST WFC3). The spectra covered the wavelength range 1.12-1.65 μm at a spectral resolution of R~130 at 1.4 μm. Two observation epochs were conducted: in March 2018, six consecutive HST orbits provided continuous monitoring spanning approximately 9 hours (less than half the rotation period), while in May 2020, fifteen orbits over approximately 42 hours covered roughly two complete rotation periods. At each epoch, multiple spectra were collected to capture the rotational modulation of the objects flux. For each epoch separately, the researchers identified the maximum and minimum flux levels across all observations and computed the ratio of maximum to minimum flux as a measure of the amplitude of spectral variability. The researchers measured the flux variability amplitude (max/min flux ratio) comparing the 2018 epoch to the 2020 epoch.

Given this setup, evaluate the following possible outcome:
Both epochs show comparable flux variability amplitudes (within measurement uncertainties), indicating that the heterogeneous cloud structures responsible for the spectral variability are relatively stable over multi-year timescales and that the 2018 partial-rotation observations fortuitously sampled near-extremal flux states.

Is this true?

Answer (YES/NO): NO